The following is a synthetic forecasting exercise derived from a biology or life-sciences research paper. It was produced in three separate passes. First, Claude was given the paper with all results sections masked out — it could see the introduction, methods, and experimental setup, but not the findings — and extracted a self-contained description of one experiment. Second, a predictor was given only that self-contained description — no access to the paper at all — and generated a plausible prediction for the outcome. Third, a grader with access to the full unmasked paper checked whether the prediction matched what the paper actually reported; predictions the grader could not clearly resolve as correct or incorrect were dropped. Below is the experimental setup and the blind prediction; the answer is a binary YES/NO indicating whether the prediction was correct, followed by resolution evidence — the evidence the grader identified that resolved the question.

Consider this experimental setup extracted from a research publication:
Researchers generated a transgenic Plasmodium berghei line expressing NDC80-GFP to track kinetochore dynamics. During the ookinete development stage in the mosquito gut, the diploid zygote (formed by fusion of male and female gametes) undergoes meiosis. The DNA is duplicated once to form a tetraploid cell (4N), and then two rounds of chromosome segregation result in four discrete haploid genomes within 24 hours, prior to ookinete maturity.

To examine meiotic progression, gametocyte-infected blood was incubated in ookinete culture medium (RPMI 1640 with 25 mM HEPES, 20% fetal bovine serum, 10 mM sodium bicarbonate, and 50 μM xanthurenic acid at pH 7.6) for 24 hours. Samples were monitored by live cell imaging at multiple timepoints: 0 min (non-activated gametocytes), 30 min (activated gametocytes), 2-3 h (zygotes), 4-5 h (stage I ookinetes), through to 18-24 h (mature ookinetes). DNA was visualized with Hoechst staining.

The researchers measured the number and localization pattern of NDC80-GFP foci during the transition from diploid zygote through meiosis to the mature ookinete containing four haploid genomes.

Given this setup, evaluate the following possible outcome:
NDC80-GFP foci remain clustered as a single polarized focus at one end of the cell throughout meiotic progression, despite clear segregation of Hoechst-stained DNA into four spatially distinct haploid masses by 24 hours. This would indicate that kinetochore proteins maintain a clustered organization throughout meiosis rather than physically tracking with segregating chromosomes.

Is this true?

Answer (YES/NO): NO